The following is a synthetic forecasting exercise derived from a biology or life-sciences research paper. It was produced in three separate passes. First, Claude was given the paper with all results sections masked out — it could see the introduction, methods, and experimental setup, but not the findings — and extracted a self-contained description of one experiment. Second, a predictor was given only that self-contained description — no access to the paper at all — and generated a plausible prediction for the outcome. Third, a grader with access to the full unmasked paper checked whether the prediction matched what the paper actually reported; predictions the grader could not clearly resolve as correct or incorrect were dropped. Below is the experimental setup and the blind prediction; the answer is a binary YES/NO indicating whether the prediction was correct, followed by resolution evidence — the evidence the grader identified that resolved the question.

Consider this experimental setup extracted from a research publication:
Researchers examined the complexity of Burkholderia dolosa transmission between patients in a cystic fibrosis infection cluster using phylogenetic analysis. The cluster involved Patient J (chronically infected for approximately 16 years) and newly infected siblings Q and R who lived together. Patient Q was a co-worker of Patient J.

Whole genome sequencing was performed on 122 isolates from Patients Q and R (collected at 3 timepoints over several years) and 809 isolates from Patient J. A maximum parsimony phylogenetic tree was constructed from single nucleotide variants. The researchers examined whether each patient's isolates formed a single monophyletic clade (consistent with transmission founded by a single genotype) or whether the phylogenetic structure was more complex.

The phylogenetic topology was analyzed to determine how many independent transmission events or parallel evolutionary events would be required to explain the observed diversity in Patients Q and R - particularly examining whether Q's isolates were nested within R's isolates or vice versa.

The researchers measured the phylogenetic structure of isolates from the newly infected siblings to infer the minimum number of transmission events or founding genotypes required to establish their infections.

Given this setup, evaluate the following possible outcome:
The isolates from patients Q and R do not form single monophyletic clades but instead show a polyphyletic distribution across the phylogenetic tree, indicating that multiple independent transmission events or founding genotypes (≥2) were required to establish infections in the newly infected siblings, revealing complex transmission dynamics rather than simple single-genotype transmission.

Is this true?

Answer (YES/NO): YES